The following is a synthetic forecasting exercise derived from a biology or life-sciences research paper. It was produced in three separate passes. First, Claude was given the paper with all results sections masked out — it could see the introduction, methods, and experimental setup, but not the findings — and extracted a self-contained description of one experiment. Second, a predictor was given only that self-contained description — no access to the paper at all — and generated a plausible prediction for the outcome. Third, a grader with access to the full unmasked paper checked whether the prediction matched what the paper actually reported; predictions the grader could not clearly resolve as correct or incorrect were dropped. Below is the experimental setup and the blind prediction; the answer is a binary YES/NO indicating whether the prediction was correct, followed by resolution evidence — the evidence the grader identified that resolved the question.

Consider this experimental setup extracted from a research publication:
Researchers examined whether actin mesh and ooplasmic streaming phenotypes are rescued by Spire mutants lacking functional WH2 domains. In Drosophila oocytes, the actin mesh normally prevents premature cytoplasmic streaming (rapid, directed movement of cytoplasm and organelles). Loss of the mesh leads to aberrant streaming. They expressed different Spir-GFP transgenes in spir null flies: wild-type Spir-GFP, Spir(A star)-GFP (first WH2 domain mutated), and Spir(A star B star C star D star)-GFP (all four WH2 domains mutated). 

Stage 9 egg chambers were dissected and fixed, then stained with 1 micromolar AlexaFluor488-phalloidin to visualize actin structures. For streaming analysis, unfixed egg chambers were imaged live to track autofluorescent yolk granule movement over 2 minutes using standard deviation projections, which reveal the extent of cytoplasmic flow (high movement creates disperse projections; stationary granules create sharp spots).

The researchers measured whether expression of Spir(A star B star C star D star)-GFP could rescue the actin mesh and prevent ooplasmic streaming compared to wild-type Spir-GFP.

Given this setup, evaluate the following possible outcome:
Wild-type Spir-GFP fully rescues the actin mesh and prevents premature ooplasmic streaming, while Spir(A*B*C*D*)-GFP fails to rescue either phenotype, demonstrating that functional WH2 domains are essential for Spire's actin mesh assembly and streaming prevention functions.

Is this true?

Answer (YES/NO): YES